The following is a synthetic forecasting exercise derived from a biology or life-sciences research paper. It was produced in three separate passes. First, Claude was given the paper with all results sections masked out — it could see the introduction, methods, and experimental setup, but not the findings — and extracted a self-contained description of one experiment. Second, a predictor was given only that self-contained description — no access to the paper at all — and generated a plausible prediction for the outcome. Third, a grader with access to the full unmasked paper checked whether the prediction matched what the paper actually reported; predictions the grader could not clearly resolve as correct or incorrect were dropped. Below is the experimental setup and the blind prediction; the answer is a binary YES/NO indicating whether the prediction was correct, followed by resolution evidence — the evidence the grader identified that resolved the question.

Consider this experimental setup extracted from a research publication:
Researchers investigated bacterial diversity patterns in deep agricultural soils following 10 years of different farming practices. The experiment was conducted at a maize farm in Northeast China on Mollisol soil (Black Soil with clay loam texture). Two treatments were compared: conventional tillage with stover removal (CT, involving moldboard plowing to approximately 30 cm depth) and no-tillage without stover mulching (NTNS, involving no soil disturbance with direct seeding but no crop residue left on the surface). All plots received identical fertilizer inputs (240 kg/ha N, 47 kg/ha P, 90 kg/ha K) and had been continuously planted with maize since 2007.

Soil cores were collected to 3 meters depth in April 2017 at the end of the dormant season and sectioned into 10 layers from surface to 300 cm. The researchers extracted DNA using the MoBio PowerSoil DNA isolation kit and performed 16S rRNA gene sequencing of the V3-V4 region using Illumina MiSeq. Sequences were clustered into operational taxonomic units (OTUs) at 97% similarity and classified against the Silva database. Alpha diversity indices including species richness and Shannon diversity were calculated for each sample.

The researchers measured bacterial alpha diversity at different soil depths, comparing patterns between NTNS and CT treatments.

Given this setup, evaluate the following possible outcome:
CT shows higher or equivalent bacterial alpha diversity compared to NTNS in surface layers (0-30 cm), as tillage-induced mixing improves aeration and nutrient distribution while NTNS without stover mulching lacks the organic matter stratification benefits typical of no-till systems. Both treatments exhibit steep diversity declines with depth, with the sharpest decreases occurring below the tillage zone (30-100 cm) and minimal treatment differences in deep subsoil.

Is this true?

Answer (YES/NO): NO